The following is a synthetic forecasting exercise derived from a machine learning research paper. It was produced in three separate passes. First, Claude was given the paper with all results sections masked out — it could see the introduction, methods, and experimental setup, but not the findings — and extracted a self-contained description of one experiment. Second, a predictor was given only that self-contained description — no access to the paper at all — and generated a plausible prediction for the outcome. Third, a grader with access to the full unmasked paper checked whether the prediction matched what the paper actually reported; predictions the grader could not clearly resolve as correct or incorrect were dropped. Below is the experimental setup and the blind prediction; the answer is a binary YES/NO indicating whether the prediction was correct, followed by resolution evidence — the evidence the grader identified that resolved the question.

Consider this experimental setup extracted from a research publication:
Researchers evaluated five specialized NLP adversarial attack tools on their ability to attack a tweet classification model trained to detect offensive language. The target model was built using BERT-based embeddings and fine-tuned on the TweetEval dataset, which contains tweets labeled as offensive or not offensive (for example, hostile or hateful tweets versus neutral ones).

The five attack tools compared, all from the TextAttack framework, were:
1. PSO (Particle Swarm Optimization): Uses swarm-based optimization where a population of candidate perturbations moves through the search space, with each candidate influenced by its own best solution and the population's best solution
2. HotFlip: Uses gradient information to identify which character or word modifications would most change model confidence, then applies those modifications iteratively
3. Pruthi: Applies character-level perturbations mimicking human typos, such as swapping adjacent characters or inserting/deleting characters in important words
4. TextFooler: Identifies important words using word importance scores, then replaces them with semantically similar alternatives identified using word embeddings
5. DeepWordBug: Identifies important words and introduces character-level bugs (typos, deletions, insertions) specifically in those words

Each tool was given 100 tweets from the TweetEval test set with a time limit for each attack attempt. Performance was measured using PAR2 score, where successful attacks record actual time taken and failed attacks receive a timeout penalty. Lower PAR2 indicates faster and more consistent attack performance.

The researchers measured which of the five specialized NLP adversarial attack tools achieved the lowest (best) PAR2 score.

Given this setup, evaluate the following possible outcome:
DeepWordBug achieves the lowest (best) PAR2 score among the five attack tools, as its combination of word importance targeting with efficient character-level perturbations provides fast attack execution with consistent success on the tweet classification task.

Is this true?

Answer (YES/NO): NO